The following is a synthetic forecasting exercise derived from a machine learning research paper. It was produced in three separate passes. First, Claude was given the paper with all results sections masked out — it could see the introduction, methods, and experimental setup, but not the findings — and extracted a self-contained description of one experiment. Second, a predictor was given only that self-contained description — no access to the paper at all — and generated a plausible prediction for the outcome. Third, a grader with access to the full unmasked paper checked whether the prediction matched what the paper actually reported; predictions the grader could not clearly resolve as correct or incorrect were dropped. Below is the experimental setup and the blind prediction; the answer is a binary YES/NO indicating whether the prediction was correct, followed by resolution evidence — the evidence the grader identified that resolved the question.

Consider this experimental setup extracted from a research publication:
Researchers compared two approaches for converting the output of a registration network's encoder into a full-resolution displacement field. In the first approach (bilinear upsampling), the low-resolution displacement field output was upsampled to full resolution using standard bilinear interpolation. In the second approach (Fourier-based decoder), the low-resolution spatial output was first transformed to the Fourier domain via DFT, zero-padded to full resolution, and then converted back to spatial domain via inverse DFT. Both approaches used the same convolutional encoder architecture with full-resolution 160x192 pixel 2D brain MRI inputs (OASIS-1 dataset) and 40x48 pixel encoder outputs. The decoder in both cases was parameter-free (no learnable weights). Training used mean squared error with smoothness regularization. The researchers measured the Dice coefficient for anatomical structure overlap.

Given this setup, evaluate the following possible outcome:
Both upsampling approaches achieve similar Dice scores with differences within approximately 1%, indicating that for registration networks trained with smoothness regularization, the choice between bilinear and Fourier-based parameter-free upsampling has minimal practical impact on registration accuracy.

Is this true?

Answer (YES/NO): NO